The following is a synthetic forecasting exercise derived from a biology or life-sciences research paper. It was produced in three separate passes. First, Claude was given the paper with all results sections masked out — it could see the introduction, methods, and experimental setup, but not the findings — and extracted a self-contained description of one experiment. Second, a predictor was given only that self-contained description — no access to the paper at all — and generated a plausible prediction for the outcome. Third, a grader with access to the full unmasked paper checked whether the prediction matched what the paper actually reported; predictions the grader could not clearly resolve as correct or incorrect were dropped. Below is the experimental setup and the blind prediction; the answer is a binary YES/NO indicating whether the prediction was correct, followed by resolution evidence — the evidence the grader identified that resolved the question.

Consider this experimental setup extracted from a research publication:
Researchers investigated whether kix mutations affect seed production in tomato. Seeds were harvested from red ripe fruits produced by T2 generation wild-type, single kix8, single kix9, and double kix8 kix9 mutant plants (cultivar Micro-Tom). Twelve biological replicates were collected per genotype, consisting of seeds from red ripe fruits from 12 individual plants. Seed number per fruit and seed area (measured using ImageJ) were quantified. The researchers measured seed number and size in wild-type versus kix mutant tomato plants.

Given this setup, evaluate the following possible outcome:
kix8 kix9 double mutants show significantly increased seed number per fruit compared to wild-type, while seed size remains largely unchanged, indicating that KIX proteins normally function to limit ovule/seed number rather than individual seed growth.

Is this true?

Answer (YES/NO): NO